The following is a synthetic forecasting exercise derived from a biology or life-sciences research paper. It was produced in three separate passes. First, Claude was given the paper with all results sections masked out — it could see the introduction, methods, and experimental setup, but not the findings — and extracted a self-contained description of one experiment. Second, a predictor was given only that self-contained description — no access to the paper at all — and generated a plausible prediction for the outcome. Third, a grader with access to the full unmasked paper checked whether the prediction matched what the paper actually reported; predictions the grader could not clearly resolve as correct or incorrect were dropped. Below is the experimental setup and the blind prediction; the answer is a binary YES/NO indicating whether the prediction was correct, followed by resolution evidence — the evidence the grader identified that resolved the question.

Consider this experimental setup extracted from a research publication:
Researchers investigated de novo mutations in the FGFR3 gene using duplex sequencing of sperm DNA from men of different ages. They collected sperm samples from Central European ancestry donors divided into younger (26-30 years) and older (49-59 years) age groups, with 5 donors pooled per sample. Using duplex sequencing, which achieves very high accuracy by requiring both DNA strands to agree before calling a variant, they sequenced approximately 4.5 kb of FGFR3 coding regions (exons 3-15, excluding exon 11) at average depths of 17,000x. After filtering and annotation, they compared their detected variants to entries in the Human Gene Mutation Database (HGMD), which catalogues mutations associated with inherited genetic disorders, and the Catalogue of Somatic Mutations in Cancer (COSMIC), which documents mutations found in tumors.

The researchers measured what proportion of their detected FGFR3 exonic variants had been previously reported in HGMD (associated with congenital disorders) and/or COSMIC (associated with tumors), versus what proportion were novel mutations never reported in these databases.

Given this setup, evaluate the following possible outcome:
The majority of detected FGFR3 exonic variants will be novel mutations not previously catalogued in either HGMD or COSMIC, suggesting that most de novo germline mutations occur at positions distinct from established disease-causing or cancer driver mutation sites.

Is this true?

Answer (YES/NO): NO